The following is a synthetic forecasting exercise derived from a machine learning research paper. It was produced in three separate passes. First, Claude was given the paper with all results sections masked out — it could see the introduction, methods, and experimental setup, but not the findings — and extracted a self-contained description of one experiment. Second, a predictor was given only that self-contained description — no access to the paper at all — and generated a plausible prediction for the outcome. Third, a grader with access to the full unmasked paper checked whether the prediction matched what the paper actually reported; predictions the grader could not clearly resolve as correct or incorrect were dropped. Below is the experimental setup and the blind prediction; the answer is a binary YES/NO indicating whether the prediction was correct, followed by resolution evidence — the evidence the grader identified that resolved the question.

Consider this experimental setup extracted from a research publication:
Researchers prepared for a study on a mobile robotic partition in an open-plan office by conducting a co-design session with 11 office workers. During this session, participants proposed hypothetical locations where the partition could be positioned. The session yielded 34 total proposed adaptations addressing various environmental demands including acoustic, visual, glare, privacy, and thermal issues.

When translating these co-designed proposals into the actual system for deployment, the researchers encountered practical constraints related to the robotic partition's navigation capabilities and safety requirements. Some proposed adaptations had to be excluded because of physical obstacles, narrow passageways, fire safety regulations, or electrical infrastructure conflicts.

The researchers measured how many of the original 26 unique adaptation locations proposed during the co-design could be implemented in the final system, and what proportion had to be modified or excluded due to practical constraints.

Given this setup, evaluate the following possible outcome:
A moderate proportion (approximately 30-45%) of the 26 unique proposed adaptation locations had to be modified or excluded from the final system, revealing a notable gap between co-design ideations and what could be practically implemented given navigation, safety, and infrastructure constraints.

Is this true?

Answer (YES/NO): NO